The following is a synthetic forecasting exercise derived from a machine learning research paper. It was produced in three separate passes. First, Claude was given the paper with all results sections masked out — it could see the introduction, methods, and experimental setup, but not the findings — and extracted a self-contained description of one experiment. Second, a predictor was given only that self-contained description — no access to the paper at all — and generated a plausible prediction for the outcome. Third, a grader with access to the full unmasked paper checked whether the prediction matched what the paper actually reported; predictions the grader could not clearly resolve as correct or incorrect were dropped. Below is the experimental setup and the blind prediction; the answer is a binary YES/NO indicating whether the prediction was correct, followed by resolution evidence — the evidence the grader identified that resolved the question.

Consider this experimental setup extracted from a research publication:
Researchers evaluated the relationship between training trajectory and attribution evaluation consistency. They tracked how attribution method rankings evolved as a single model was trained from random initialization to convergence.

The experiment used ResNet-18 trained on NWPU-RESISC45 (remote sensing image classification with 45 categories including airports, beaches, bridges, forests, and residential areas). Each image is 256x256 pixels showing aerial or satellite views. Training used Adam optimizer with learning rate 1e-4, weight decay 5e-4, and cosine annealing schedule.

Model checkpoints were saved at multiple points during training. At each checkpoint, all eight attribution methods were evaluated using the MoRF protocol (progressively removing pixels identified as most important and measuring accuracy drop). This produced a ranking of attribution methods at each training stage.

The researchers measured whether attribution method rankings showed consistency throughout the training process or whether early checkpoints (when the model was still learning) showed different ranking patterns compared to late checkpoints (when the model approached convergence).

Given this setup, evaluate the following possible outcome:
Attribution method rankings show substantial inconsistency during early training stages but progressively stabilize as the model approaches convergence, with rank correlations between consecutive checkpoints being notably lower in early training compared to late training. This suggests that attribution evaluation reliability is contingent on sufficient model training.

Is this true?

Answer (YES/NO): NO